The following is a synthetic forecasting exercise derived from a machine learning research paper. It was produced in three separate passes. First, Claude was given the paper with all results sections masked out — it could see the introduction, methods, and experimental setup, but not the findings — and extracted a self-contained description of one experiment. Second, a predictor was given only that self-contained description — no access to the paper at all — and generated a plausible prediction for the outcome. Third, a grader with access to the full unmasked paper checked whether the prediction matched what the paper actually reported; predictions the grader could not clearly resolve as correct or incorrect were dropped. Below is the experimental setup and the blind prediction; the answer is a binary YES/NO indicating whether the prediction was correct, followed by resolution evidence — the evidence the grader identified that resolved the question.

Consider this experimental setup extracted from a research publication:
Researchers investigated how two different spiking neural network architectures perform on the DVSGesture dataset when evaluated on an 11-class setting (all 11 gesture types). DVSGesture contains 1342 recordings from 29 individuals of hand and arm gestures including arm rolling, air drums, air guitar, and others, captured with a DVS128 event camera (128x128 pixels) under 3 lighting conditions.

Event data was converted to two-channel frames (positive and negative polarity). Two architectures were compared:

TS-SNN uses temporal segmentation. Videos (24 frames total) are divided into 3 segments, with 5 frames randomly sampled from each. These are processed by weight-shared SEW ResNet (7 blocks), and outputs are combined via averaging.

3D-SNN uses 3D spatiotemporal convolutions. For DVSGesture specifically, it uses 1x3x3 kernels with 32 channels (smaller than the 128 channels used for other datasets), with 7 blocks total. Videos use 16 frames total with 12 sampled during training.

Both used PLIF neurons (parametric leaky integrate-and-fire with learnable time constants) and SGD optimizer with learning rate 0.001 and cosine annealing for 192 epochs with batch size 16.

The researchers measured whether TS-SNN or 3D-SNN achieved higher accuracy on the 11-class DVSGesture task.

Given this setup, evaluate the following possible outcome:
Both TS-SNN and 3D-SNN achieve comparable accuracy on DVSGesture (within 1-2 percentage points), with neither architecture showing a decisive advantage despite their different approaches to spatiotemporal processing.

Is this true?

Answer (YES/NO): YES